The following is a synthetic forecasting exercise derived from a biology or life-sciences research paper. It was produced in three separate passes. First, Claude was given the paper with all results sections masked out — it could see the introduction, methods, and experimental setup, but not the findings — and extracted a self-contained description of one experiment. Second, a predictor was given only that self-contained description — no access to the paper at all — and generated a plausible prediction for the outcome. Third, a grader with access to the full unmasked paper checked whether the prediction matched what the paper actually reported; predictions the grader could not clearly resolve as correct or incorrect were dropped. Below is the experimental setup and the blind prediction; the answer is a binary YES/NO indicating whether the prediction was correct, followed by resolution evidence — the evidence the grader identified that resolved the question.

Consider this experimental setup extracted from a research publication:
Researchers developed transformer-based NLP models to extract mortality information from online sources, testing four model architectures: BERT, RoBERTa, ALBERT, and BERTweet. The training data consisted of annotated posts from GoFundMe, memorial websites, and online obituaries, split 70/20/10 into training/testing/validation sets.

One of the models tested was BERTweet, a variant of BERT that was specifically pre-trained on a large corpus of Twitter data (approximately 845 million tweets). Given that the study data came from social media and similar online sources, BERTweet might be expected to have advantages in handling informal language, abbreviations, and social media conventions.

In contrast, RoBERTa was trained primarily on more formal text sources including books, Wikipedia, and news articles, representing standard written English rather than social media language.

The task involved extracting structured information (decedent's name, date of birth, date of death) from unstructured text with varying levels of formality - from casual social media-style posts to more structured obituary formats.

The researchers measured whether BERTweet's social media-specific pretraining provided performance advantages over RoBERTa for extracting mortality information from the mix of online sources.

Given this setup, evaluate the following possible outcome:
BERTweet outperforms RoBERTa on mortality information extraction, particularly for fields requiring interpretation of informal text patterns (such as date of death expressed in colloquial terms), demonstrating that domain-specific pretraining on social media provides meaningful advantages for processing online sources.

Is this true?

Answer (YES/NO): NO